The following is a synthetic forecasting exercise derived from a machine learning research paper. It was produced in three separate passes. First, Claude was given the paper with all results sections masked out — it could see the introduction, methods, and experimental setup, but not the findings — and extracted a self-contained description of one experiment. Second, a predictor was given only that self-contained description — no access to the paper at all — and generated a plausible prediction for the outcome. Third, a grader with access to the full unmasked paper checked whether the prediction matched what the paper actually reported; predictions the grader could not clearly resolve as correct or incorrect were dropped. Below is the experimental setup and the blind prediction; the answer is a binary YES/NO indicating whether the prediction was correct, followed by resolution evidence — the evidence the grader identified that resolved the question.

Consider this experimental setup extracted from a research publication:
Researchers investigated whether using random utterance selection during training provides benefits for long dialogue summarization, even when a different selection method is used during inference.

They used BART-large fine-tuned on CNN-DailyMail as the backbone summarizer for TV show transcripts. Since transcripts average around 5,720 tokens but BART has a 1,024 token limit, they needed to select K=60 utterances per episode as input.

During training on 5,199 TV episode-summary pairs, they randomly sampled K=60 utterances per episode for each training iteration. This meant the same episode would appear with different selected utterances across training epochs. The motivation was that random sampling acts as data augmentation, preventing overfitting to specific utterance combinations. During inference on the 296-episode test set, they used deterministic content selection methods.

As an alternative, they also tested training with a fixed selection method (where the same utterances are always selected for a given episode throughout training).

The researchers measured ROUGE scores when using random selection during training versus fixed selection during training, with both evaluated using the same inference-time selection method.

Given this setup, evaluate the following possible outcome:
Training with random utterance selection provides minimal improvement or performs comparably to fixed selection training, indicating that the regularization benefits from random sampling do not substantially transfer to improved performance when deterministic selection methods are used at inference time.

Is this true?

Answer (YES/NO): NO